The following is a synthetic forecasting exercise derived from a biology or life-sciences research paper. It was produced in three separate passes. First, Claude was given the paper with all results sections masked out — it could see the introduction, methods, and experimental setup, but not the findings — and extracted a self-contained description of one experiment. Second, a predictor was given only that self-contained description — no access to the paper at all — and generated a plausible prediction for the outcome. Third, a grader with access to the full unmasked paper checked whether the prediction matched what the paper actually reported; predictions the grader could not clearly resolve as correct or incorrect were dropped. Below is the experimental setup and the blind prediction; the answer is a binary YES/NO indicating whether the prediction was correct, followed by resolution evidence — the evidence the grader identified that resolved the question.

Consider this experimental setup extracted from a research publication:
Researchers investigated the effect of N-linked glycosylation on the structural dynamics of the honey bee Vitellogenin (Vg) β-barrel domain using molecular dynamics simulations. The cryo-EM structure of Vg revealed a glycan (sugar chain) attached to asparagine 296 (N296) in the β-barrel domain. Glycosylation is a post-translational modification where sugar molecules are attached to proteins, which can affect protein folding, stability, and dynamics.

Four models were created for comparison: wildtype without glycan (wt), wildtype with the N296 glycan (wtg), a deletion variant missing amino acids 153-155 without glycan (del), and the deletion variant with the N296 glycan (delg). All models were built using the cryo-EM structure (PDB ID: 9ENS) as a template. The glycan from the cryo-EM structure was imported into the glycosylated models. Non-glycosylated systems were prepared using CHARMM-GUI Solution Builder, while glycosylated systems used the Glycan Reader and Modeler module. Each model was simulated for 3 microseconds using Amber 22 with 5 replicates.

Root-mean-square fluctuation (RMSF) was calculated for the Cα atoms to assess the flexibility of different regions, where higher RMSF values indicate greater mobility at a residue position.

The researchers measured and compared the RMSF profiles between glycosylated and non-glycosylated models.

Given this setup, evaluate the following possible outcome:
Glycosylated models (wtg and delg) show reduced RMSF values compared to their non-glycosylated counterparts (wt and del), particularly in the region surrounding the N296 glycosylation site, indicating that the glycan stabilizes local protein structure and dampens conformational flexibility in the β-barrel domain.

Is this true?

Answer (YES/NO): NO